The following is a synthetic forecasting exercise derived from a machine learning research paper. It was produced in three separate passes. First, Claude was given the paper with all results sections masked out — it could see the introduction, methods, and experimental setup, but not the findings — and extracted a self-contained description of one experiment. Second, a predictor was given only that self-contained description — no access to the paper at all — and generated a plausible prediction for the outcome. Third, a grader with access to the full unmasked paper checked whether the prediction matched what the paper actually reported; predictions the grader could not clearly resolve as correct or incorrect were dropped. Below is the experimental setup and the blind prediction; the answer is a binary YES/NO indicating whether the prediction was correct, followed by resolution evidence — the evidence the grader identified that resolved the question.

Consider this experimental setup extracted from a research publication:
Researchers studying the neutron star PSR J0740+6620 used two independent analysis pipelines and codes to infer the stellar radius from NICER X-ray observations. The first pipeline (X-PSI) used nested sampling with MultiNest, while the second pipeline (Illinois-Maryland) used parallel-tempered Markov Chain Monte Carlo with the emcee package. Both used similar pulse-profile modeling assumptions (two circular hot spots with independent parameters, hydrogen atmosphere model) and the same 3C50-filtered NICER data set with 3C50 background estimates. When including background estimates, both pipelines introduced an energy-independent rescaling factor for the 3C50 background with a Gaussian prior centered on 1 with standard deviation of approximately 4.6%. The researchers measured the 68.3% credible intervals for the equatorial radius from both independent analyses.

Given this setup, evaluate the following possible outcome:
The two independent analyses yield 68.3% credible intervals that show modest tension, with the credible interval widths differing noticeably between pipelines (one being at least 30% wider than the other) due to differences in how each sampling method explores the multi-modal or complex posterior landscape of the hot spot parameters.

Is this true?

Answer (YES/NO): NO